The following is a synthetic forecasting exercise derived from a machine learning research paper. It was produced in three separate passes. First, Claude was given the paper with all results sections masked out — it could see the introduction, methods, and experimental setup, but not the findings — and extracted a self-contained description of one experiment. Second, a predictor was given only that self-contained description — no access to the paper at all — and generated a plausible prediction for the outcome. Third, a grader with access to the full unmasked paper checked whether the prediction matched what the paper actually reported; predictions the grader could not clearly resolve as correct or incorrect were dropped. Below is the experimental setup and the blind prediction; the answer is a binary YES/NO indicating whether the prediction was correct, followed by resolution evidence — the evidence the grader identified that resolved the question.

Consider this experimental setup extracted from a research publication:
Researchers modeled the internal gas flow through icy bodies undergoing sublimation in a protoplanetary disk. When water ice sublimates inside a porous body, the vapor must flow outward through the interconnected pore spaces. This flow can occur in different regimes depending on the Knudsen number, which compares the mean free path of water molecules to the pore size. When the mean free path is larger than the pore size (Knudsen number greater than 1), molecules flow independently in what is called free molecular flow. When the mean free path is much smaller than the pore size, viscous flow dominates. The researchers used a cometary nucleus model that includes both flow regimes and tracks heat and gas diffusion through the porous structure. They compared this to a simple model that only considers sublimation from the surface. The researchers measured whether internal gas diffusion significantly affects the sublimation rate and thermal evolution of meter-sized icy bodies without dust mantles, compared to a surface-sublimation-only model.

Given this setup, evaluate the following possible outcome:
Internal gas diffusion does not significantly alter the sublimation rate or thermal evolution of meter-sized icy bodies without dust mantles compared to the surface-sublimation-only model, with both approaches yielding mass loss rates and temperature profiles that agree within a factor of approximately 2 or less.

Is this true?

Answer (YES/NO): YES